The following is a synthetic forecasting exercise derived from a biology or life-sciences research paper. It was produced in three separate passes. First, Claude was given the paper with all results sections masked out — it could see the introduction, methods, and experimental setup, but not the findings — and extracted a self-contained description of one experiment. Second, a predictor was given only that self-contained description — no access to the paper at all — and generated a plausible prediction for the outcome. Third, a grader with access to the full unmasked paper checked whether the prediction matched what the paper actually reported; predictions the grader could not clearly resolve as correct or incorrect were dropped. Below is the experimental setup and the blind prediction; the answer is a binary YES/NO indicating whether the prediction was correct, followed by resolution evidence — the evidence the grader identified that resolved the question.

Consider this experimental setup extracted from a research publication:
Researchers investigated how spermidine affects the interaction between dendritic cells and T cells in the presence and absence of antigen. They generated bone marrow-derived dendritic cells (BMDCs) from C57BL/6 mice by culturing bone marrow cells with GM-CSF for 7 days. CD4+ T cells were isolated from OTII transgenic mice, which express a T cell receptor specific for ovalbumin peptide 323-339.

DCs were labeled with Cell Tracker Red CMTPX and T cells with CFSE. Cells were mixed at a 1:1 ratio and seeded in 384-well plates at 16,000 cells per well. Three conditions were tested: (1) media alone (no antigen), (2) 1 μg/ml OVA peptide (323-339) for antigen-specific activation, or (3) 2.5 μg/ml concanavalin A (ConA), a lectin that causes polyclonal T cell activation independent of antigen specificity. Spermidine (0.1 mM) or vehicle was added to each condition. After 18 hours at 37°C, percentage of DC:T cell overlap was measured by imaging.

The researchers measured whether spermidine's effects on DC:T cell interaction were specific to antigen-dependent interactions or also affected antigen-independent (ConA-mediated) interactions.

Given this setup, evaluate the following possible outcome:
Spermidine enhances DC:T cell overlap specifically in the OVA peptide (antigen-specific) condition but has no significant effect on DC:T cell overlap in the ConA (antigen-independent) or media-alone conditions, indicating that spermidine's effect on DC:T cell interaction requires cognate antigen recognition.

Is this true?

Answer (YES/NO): NO